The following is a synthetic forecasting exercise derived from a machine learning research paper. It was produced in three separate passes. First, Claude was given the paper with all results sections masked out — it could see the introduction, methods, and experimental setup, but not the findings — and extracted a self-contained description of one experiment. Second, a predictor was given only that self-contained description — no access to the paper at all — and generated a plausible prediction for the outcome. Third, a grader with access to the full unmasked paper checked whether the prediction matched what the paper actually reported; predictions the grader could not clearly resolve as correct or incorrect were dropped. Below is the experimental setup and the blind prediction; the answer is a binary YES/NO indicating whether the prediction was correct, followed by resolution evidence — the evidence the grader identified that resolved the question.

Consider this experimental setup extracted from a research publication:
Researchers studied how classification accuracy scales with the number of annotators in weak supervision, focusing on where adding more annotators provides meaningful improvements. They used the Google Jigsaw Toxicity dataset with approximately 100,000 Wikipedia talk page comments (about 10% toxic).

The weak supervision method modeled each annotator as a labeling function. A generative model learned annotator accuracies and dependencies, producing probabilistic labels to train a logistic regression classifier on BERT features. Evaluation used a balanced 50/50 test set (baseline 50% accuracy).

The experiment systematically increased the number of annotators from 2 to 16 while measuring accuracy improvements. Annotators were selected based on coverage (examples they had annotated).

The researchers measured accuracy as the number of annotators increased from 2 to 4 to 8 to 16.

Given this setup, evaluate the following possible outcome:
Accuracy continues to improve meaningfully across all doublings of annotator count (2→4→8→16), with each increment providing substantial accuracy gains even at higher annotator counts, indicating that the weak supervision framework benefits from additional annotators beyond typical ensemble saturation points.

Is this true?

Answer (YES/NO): NO